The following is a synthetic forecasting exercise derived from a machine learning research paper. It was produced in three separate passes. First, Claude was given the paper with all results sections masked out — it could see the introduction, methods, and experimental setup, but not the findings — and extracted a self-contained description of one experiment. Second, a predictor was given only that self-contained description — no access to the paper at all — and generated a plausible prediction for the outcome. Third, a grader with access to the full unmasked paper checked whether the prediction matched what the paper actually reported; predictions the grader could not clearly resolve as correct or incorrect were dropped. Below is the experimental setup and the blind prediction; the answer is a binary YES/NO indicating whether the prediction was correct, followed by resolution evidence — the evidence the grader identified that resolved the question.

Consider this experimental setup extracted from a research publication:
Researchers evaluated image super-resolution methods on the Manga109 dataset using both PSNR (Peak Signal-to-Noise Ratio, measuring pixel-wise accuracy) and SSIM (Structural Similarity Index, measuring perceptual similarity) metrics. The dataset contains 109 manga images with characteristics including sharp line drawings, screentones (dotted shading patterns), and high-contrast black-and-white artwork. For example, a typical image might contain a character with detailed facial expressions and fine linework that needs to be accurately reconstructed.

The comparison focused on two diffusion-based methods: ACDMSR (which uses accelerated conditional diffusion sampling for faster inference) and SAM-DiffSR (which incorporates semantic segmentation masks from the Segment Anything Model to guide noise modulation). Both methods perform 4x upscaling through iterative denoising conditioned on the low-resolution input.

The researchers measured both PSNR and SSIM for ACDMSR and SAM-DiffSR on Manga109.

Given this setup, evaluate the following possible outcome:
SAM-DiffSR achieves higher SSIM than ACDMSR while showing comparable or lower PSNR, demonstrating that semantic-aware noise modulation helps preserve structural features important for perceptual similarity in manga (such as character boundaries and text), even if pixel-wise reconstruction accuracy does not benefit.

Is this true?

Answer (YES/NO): NO